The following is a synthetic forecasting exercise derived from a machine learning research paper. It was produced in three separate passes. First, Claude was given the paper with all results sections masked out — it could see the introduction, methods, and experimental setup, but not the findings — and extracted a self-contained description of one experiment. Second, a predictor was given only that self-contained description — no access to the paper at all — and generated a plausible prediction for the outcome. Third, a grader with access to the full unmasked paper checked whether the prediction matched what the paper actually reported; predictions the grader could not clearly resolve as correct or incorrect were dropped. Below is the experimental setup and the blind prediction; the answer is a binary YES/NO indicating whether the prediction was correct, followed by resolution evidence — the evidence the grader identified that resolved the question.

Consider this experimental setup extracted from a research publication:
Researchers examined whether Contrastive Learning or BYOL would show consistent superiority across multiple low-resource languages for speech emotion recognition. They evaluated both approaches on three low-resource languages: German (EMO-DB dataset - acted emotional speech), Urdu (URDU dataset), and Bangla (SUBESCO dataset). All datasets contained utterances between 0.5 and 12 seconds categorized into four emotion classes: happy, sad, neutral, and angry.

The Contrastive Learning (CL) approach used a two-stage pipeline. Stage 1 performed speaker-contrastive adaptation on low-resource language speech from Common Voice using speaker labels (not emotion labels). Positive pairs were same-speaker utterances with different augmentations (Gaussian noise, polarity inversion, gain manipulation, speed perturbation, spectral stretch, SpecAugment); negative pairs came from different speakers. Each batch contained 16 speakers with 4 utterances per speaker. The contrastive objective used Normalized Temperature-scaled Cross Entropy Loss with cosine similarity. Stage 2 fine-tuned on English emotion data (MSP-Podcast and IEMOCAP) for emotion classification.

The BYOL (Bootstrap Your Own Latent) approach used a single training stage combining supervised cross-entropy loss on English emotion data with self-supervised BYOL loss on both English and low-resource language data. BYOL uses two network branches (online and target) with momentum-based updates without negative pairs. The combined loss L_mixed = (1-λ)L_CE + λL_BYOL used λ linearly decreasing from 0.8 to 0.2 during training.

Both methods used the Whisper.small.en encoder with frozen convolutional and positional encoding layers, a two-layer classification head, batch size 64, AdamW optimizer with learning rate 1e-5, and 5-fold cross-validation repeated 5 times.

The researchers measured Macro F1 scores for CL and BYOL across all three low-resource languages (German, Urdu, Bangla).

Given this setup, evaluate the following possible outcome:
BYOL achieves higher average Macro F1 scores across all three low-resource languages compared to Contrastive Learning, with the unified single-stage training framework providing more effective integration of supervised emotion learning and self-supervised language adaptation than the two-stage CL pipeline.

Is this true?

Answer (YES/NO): NO